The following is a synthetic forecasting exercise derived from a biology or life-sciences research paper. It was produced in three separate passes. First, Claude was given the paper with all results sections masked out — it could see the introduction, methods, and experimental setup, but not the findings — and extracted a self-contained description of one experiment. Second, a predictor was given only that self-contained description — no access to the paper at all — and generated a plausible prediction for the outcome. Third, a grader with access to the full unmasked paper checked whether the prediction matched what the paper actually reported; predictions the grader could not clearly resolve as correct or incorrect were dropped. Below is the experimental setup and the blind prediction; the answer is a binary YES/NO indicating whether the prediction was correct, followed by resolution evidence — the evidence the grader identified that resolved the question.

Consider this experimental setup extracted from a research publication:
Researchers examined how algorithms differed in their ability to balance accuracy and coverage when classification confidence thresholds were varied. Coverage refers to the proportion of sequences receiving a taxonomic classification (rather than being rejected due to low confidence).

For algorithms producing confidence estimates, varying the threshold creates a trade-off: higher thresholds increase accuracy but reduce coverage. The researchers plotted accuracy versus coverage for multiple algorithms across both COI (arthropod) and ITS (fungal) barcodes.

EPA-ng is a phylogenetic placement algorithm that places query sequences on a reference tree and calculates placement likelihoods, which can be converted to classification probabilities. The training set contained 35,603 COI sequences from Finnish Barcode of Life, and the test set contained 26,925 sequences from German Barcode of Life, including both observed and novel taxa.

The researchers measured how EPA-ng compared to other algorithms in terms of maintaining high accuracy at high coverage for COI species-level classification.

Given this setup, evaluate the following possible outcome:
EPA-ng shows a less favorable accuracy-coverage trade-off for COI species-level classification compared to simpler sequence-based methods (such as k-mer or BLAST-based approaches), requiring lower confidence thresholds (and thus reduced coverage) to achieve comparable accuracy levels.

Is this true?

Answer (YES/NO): NO